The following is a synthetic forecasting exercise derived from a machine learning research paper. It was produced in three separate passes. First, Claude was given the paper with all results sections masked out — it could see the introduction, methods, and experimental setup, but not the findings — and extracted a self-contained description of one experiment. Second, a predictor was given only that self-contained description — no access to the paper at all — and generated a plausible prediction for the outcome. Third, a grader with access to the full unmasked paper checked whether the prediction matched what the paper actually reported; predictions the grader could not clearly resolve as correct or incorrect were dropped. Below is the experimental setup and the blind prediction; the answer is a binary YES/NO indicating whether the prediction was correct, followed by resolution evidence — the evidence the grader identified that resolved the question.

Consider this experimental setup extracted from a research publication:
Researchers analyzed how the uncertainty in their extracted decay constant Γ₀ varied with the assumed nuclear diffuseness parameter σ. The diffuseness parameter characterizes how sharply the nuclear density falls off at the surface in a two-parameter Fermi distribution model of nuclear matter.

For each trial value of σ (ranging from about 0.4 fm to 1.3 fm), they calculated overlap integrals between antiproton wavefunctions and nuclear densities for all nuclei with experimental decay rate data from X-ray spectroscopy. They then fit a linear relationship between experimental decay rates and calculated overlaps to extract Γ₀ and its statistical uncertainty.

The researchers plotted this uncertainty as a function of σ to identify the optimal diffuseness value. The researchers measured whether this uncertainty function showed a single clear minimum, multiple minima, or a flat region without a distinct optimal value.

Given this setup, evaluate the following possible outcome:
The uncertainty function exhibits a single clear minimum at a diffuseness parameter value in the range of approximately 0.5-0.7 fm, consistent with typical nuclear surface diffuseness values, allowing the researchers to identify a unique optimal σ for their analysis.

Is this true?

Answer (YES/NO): NO